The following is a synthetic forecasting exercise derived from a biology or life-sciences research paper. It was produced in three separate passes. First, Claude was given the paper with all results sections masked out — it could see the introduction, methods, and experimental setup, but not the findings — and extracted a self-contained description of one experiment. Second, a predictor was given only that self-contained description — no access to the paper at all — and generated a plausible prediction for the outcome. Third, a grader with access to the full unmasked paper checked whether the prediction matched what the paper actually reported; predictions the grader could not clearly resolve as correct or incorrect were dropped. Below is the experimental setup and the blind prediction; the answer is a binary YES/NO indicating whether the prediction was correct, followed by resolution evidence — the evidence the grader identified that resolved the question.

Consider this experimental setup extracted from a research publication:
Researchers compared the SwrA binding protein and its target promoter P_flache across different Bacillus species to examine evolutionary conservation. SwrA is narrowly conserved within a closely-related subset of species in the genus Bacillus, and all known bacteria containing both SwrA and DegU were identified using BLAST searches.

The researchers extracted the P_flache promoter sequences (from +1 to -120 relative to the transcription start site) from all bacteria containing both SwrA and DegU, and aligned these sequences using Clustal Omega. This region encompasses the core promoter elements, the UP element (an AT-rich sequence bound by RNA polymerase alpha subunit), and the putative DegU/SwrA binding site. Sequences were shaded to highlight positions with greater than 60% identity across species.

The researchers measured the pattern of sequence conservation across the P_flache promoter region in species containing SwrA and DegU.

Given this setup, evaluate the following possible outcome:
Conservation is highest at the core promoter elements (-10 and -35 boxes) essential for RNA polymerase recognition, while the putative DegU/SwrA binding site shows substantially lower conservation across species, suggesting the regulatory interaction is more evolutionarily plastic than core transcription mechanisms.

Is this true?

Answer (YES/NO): NO